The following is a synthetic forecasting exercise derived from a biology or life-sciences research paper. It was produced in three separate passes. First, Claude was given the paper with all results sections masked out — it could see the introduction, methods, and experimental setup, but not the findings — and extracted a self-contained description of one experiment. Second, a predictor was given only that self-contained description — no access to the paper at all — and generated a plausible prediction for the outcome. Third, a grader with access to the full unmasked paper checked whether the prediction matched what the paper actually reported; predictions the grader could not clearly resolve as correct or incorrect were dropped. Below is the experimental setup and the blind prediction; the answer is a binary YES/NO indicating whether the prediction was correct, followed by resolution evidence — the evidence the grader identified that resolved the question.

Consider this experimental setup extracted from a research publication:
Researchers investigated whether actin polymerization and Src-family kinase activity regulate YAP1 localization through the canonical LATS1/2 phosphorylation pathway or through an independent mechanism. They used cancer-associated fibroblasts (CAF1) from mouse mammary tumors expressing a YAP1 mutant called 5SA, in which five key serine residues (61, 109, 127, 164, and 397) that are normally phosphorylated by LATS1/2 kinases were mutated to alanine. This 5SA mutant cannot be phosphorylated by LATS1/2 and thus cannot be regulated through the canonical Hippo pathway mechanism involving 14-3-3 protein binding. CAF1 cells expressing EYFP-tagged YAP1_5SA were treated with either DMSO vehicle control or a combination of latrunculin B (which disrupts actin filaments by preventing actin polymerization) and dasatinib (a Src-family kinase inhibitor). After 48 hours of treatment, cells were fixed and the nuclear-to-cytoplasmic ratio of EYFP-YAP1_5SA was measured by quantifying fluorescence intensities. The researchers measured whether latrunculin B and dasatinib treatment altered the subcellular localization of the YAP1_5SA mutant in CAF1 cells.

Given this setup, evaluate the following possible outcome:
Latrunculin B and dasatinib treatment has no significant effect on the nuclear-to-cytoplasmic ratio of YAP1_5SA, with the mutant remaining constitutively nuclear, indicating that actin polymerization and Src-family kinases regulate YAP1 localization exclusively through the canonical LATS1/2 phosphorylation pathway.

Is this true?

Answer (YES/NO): NO